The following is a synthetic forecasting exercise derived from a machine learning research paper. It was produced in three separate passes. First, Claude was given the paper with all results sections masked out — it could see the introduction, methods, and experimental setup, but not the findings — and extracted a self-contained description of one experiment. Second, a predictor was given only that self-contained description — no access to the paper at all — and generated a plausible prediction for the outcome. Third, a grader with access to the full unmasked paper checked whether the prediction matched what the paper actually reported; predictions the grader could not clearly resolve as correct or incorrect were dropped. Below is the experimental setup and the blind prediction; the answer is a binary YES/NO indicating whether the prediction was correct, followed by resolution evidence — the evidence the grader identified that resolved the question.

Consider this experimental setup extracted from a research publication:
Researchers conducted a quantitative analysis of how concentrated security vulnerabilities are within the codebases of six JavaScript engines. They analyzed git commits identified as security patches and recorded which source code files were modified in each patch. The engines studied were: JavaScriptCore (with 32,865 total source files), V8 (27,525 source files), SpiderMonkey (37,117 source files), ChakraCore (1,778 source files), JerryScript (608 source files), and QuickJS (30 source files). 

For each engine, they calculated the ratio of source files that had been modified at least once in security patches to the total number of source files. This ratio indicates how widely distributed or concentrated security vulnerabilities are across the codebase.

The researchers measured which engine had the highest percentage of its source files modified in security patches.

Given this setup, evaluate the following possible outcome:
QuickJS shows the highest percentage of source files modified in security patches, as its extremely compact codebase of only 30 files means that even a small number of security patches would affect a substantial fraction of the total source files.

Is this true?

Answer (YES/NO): NO